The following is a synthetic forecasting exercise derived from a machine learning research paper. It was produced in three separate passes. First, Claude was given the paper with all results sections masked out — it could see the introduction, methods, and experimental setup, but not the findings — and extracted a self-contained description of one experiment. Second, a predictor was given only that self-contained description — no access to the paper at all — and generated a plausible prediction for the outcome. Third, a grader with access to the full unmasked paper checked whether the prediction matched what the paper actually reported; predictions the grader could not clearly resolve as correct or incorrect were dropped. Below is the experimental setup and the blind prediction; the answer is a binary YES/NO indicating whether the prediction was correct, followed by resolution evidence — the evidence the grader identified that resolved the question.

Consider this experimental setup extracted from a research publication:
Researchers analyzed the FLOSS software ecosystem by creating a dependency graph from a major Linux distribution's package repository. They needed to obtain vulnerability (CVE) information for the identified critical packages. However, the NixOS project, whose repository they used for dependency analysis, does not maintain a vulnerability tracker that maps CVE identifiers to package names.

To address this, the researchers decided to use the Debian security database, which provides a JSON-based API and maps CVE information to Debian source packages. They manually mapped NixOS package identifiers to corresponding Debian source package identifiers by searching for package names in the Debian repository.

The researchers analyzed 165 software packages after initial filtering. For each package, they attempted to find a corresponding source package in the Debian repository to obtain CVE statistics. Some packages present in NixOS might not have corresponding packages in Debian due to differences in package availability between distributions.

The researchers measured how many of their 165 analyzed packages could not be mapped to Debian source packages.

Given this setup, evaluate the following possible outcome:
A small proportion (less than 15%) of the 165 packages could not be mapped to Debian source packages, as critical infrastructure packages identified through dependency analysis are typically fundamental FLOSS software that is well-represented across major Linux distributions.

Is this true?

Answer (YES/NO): YES